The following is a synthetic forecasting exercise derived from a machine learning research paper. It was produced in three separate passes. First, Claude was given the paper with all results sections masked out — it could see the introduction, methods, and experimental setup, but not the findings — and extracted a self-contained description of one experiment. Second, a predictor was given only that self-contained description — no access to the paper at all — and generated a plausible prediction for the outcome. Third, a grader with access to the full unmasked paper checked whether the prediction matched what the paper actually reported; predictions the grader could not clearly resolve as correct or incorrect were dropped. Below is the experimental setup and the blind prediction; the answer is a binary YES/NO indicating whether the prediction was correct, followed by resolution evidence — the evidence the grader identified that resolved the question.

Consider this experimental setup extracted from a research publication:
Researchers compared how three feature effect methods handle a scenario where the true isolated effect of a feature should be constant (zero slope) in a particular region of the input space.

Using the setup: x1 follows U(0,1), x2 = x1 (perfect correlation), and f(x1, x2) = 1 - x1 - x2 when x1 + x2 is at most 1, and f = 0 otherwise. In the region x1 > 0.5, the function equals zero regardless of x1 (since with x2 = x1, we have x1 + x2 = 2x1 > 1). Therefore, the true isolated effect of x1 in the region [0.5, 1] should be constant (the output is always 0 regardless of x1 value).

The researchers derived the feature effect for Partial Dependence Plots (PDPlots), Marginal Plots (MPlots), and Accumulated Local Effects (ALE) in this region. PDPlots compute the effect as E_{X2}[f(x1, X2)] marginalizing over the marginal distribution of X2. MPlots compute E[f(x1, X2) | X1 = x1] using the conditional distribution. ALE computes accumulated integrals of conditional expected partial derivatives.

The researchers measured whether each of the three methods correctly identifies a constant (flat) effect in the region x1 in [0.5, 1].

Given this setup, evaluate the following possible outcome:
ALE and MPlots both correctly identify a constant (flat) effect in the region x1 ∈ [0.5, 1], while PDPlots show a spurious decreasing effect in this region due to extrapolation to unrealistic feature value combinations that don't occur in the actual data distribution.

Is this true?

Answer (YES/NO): YES